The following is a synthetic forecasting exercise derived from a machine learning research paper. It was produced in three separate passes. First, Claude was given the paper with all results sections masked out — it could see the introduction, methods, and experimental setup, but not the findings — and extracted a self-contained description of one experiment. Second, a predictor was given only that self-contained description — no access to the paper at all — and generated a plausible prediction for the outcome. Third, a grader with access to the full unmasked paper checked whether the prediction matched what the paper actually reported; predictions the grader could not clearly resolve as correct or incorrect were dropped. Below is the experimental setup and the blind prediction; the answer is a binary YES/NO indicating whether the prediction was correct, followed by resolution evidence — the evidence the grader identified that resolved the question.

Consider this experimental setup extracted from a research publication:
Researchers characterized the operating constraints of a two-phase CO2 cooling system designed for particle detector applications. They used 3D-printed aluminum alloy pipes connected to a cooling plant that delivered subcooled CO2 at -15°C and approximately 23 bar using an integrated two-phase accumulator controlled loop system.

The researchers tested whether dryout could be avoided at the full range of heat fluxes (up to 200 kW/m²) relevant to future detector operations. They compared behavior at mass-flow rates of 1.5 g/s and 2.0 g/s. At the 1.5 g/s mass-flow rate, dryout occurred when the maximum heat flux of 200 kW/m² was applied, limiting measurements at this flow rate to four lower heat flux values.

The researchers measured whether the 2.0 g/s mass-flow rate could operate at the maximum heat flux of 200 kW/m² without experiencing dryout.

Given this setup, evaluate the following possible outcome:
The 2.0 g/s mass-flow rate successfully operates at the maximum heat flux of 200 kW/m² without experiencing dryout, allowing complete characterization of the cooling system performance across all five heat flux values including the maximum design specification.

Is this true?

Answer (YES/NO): YES